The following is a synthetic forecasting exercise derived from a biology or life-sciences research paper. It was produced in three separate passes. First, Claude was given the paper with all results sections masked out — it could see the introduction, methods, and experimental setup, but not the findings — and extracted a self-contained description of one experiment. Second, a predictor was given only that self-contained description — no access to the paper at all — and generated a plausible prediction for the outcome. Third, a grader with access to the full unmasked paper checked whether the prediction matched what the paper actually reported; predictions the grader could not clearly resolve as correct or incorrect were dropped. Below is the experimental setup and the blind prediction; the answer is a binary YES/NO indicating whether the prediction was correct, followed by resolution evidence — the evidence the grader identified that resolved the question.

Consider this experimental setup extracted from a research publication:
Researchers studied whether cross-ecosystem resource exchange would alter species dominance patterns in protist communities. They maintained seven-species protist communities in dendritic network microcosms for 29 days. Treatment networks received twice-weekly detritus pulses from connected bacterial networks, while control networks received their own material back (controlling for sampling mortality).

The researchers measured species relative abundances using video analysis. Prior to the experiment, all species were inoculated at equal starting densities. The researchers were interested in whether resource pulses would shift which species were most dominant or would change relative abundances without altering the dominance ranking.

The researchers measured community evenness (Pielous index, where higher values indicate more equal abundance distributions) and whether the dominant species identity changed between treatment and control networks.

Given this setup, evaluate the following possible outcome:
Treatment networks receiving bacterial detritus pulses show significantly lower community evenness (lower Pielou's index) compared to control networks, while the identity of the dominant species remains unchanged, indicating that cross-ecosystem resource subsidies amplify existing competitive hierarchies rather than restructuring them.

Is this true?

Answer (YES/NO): NO